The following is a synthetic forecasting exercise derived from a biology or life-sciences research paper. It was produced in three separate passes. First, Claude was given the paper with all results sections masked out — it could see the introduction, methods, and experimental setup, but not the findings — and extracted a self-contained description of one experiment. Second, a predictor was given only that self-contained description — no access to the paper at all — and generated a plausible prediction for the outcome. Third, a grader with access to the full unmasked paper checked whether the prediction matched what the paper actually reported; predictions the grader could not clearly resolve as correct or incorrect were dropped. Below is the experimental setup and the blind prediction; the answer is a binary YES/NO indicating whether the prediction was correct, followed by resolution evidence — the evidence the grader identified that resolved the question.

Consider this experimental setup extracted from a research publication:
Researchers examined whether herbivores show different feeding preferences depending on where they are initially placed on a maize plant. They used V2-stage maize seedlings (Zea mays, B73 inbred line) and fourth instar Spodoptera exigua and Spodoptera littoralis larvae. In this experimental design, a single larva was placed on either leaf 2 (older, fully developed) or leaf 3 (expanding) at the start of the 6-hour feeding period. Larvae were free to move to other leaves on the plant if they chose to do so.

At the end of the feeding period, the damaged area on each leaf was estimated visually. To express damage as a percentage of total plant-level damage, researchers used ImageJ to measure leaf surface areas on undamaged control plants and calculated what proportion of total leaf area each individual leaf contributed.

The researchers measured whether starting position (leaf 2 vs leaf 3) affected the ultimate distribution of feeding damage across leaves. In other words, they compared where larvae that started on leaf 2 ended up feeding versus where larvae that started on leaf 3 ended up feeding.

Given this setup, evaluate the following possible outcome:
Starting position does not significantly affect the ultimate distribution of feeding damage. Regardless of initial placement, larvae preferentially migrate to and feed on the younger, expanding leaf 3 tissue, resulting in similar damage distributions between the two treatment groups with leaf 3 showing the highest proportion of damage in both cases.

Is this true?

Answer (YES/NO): YES